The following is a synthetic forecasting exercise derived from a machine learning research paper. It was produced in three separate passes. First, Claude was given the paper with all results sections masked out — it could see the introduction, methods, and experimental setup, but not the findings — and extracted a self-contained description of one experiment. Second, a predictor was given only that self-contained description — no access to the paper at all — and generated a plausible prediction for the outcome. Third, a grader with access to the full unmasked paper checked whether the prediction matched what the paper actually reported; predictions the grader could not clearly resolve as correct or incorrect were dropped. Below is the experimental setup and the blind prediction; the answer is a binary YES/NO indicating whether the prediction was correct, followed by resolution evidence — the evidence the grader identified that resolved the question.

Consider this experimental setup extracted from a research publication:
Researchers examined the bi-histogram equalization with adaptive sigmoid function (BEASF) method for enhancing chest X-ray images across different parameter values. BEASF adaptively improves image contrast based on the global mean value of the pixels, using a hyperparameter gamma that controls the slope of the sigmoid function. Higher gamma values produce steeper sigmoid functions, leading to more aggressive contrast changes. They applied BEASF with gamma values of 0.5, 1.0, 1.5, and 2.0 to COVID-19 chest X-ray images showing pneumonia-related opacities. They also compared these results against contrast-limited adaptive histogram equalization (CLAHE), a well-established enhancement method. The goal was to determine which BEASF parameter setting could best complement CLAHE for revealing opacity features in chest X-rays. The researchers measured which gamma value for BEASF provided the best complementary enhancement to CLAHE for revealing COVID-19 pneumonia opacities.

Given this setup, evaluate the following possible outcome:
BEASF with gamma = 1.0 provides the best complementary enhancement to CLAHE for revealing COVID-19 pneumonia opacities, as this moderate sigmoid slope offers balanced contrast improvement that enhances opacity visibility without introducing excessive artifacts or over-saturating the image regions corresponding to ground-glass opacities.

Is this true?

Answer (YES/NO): NO